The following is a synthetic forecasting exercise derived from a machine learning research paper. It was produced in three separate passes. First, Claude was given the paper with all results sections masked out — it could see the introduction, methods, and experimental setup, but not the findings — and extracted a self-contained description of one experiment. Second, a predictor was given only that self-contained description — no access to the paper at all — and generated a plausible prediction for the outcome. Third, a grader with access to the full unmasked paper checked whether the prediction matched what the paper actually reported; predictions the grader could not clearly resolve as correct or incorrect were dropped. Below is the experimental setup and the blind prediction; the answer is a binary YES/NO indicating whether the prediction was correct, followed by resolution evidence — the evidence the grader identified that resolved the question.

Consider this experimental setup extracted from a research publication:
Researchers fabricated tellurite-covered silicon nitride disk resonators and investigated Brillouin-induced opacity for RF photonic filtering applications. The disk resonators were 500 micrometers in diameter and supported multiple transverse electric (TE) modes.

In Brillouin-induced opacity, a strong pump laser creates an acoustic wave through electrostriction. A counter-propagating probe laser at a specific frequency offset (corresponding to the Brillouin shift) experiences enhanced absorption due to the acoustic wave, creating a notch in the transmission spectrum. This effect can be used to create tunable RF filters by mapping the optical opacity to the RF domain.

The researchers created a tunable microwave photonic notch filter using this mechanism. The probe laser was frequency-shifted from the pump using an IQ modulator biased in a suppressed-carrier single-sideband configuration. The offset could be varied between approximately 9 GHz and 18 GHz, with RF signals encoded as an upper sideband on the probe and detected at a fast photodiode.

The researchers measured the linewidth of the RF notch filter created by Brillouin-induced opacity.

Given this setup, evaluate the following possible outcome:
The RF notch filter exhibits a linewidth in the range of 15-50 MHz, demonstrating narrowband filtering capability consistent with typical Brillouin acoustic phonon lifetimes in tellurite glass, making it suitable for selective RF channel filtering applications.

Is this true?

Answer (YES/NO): NO